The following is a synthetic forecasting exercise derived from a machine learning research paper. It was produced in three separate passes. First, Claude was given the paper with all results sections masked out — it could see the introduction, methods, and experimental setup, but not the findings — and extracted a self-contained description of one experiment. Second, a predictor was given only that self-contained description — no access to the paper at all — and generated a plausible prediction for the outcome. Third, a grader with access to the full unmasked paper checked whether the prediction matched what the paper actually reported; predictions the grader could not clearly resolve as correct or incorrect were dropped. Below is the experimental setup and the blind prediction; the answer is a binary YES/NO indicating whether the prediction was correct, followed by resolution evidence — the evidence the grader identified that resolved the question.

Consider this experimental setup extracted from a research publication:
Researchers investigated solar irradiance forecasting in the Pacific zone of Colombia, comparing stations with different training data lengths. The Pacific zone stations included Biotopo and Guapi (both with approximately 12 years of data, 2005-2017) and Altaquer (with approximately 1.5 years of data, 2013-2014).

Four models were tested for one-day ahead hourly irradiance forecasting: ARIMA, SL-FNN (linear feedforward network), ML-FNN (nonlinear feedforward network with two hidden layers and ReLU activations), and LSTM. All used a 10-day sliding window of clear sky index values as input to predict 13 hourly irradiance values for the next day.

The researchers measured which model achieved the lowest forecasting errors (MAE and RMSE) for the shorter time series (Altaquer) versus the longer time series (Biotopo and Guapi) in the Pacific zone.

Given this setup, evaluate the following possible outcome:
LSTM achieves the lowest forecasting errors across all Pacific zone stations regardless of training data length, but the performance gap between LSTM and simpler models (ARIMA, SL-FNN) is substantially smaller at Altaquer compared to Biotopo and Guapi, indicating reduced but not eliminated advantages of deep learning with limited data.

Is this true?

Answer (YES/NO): NO